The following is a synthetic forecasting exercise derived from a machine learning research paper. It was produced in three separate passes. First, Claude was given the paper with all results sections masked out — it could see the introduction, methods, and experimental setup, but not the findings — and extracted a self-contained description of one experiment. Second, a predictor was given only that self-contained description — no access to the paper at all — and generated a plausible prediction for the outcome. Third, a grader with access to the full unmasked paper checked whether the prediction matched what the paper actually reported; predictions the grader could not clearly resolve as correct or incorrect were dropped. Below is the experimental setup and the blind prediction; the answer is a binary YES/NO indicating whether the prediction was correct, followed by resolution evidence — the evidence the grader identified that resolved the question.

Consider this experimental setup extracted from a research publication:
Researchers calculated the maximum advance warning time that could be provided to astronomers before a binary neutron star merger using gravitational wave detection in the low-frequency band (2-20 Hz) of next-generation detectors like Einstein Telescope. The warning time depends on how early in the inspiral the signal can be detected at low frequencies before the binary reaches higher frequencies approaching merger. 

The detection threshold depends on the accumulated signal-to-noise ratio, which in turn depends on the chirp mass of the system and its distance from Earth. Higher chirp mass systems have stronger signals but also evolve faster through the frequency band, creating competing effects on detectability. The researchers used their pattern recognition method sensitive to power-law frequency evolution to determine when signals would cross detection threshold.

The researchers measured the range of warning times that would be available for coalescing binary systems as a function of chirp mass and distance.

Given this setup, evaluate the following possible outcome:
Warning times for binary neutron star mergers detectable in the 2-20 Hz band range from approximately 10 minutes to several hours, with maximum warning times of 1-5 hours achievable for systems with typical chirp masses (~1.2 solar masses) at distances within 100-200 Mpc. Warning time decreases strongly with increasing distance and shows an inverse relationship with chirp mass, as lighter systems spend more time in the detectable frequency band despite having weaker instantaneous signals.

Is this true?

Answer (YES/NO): NO